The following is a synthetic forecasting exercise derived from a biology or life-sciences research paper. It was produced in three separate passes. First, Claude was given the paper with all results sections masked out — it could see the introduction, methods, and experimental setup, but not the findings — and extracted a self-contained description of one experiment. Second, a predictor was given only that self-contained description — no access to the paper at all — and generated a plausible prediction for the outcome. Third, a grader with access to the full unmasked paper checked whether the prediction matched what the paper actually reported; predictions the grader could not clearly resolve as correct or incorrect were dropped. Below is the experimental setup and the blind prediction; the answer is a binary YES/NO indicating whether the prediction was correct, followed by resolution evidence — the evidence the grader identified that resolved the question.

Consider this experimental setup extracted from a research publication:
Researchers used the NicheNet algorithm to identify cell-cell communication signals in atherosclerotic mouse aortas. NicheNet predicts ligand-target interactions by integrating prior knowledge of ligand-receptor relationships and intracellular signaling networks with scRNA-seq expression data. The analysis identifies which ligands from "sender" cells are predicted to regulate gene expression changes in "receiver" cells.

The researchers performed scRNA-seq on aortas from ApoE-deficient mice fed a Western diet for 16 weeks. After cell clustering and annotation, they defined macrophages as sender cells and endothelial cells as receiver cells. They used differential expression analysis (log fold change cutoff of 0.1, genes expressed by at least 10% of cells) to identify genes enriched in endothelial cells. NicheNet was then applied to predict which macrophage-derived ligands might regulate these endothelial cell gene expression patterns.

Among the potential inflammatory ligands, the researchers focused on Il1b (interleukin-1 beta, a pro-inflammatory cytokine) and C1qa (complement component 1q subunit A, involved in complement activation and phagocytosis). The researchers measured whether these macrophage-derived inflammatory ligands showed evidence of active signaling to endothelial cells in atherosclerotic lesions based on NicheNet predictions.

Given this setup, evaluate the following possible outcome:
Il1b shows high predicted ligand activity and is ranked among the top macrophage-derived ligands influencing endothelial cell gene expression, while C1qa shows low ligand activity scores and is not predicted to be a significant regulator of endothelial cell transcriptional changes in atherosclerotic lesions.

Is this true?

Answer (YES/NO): NO